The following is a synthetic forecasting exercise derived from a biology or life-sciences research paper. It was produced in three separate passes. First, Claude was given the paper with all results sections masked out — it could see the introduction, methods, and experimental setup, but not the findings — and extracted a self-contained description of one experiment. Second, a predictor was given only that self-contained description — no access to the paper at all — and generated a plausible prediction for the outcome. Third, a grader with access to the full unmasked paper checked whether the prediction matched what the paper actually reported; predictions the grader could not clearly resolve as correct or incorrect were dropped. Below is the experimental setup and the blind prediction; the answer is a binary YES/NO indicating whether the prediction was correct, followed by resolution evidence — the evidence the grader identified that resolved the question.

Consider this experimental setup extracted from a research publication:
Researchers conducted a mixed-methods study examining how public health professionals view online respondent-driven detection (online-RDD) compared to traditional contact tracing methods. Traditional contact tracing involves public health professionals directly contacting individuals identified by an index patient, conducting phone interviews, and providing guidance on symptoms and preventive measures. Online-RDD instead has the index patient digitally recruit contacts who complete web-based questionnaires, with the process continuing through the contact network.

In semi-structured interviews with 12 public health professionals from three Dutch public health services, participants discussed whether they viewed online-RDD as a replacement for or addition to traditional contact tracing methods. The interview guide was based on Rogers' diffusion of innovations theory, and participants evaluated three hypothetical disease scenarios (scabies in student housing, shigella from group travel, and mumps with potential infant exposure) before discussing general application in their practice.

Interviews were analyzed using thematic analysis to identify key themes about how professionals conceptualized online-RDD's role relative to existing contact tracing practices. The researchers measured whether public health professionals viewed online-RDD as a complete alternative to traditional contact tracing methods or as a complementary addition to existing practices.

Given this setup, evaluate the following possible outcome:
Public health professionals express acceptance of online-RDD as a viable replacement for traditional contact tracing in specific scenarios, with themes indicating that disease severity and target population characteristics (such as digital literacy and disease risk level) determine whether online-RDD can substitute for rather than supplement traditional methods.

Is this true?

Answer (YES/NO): NO